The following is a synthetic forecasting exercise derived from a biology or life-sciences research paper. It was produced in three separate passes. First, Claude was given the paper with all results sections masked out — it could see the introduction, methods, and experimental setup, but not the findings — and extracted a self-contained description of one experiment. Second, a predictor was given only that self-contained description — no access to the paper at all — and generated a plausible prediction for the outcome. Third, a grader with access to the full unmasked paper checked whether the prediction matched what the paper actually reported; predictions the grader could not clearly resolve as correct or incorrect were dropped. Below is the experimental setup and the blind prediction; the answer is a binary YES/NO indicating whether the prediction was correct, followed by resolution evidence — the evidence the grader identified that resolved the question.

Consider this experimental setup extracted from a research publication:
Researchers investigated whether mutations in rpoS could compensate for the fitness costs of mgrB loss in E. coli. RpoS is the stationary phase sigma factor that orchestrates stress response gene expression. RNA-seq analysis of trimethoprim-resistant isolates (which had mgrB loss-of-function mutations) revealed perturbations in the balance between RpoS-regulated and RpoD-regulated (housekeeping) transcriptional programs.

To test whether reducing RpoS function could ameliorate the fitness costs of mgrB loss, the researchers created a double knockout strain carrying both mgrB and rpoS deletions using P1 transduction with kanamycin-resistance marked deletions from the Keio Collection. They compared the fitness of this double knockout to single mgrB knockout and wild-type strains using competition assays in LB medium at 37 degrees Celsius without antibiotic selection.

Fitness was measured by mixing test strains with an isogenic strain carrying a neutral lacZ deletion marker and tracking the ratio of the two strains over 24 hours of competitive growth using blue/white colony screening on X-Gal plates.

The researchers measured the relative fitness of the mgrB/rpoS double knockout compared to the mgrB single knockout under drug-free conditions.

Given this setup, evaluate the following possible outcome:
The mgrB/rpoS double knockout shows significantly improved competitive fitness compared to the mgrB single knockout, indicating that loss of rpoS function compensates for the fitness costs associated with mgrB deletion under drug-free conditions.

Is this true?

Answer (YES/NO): YES